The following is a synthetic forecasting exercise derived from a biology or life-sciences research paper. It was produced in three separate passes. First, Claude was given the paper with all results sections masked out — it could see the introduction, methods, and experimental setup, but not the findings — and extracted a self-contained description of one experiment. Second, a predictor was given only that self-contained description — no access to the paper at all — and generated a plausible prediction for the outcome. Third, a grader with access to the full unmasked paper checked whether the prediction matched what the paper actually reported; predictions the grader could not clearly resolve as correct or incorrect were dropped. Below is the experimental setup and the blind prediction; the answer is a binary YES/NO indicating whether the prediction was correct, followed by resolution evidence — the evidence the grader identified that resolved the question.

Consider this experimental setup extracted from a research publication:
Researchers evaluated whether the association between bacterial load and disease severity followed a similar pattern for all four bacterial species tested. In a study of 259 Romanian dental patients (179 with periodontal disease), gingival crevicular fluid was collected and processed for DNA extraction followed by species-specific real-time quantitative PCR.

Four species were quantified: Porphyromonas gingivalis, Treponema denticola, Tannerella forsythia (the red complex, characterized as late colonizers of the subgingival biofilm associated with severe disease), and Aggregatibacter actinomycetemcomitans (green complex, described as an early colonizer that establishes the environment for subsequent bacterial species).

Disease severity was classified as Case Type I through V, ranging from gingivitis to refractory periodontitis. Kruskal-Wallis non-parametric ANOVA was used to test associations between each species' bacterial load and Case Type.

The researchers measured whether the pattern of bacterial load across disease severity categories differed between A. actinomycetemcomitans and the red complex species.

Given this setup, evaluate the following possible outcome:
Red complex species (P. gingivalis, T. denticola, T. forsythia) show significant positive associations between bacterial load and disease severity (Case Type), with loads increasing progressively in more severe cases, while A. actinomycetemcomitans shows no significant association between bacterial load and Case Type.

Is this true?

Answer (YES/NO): NO